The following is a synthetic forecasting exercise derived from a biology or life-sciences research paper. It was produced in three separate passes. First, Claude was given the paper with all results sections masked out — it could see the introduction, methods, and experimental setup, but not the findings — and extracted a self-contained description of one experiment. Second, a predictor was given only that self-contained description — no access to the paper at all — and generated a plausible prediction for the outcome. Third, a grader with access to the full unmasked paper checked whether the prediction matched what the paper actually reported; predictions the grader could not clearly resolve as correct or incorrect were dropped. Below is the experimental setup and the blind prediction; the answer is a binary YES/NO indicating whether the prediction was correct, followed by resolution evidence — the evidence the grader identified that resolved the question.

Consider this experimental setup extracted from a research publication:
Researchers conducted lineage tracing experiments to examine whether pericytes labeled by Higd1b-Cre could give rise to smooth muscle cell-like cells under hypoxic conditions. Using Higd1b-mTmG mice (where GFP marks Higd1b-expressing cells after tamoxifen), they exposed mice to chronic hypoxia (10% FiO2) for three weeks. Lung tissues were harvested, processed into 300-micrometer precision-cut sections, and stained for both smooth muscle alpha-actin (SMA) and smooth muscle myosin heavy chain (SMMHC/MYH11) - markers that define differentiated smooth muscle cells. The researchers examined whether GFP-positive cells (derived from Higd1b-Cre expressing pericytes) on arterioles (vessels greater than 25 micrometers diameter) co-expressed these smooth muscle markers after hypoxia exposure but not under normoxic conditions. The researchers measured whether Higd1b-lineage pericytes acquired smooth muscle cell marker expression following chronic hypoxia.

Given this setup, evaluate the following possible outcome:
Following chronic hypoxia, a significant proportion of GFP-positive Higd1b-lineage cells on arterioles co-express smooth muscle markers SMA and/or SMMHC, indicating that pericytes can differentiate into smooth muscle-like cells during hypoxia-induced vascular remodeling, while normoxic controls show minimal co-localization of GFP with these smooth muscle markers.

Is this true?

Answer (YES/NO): YES